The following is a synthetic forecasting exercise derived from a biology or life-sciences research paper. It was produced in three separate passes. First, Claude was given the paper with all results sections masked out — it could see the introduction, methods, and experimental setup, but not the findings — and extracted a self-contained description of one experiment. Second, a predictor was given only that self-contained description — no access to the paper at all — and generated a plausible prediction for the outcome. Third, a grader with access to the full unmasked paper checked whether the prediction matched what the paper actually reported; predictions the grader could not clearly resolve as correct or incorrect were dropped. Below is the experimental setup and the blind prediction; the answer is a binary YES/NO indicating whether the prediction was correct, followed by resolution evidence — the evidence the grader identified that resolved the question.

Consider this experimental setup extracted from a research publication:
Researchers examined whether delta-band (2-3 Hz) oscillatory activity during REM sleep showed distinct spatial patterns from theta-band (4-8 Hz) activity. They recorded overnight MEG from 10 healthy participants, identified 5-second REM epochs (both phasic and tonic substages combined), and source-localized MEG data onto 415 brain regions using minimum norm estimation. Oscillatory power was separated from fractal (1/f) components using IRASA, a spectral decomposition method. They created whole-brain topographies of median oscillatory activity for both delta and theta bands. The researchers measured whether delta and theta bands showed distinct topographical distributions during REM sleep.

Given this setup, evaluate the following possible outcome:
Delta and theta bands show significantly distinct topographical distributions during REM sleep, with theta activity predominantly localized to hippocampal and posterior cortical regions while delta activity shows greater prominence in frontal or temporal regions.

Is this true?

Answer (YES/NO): NO